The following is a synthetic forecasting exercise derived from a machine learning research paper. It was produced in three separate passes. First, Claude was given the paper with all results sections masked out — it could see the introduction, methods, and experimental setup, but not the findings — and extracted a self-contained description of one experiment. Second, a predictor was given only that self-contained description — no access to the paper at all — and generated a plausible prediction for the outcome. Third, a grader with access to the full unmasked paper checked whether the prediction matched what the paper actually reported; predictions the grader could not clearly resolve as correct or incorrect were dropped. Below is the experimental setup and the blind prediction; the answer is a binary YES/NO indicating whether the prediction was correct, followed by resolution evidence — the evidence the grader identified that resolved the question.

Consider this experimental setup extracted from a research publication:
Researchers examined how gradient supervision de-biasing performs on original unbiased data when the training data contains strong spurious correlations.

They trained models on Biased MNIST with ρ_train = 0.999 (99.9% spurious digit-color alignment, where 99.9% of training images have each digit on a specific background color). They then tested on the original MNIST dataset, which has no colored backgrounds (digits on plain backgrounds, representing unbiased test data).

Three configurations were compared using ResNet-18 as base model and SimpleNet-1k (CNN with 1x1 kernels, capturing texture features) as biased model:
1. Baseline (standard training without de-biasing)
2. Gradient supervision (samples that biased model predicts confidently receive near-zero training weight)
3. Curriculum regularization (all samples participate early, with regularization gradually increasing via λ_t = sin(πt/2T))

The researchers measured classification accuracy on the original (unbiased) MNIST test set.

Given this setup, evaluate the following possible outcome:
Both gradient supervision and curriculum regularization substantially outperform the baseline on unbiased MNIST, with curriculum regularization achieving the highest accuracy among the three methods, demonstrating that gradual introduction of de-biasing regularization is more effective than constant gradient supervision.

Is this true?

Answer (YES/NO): NO